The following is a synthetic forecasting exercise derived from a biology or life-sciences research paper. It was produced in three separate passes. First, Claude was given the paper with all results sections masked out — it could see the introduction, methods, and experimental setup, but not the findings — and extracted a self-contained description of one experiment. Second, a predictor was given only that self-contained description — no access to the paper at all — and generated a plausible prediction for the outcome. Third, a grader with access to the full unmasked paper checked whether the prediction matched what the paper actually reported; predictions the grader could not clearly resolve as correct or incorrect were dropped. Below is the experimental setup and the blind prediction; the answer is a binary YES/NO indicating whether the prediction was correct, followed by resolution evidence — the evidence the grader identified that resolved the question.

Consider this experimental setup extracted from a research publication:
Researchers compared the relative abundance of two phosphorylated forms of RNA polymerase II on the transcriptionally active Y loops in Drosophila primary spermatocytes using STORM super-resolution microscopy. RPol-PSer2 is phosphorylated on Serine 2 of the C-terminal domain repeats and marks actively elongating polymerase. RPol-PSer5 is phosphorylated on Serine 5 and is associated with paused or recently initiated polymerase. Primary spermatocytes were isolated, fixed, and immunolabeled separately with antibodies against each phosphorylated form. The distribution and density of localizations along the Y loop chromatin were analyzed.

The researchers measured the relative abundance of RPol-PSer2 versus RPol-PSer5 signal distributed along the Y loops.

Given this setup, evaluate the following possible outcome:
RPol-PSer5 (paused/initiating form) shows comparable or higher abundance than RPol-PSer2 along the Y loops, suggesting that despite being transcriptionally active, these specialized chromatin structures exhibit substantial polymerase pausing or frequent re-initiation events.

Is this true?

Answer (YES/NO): NO